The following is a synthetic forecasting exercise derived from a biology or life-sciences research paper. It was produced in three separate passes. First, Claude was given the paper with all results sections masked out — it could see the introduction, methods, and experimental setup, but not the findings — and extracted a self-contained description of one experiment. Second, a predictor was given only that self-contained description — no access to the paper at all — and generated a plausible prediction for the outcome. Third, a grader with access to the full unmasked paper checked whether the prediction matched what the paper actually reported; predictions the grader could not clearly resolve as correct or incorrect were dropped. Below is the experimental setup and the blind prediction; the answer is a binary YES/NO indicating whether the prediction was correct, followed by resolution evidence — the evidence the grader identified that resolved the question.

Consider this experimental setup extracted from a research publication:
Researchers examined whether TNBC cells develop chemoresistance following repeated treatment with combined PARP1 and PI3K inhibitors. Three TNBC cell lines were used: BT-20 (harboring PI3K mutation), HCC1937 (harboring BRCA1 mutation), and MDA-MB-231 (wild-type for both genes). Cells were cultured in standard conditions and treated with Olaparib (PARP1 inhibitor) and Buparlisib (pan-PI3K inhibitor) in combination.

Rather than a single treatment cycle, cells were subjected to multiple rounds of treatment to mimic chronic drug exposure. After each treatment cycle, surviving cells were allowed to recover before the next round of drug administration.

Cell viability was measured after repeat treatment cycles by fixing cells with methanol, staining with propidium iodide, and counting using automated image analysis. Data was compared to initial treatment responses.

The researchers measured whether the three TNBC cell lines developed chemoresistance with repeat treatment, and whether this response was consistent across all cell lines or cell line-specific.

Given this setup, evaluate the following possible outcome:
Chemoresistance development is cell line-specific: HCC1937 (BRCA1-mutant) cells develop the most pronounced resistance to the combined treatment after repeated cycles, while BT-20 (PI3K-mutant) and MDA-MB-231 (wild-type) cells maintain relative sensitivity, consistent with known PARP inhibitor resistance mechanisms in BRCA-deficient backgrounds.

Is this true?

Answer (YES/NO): NO